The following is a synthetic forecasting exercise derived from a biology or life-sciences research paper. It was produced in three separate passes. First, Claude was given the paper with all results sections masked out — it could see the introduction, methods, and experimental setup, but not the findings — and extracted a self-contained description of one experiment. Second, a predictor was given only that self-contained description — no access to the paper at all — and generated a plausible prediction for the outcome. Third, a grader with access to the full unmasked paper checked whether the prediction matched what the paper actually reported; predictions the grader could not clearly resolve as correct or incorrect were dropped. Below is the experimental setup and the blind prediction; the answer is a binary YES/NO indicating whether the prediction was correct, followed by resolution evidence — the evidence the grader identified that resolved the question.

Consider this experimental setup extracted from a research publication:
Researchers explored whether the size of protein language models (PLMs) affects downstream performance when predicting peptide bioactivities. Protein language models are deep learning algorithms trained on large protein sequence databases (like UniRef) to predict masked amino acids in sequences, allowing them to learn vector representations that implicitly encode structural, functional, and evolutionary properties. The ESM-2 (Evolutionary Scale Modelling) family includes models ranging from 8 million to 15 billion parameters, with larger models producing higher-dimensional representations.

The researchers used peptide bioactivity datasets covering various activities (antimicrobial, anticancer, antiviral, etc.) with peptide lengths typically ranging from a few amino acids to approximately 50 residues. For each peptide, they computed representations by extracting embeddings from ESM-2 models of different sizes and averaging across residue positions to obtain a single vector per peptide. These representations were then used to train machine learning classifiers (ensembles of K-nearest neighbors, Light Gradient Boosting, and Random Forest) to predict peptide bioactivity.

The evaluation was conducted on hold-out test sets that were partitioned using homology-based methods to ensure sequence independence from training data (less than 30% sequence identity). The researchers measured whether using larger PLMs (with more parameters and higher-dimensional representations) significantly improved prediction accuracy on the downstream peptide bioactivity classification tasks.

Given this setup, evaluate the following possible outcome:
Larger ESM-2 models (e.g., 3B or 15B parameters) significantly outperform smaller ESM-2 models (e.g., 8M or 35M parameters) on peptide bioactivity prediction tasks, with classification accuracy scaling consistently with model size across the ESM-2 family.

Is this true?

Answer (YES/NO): NO